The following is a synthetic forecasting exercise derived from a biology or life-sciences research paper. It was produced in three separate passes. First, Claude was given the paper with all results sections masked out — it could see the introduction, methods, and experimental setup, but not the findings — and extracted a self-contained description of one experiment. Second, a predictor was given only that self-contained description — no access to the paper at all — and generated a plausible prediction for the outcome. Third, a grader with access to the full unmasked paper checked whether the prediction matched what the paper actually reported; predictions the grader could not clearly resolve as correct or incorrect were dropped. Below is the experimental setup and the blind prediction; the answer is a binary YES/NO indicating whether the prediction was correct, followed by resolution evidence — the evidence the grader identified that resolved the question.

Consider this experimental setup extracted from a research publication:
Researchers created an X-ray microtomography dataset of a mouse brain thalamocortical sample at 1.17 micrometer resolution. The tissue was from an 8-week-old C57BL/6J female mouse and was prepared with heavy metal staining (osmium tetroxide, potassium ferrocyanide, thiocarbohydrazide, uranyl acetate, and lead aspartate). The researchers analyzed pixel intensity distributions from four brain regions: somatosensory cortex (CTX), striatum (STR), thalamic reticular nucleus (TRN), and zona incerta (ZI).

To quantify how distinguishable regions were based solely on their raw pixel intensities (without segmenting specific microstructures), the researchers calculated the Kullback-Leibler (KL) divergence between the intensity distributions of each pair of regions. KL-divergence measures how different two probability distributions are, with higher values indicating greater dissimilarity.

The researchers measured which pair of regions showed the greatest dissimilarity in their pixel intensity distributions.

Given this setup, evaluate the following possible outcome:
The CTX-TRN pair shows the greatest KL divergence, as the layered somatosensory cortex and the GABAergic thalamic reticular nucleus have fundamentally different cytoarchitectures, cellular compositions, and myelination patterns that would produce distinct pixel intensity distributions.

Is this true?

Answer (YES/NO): YES